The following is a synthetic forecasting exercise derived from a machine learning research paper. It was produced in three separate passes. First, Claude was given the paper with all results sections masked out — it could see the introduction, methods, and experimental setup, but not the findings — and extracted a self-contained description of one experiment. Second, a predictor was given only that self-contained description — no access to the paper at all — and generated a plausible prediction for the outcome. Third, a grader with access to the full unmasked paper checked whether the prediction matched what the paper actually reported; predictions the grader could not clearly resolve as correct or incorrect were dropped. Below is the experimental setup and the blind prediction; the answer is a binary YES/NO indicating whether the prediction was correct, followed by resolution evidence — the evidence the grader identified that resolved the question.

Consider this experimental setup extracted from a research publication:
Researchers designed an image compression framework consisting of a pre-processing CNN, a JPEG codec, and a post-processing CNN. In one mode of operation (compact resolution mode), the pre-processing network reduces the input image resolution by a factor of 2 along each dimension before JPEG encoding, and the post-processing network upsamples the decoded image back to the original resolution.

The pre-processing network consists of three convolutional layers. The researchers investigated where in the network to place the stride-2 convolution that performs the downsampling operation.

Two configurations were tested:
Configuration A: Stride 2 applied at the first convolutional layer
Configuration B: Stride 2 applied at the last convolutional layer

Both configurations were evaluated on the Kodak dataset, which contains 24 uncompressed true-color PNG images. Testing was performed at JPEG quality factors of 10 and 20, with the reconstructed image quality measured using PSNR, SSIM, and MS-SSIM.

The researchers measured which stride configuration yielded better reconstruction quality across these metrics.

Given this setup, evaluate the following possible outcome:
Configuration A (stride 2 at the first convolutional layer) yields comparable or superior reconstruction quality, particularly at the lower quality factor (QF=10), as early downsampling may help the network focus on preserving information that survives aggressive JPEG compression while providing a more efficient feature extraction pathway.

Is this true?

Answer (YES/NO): NO